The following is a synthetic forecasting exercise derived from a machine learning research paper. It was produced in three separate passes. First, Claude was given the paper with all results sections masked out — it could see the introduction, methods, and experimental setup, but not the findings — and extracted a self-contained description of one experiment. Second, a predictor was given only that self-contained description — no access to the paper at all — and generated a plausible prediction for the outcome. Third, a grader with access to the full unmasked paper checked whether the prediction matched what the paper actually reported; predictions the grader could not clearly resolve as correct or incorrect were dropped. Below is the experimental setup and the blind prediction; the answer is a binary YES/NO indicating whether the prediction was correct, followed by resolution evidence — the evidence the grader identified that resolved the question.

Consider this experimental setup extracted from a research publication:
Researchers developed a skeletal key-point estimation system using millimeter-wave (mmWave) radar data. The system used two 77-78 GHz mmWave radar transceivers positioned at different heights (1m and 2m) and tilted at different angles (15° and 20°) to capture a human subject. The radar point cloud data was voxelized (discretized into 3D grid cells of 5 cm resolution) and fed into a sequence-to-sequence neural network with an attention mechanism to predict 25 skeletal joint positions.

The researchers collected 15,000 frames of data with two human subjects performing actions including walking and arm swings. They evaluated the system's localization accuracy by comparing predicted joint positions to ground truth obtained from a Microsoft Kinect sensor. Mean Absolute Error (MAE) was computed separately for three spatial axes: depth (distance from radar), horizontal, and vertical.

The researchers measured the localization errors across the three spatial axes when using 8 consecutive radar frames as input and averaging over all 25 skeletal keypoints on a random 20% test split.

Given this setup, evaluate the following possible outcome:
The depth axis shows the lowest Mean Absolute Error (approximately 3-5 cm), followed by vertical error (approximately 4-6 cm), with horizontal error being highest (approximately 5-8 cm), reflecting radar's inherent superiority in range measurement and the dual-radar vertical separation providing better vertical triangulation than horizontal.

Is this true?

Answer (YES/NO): NO